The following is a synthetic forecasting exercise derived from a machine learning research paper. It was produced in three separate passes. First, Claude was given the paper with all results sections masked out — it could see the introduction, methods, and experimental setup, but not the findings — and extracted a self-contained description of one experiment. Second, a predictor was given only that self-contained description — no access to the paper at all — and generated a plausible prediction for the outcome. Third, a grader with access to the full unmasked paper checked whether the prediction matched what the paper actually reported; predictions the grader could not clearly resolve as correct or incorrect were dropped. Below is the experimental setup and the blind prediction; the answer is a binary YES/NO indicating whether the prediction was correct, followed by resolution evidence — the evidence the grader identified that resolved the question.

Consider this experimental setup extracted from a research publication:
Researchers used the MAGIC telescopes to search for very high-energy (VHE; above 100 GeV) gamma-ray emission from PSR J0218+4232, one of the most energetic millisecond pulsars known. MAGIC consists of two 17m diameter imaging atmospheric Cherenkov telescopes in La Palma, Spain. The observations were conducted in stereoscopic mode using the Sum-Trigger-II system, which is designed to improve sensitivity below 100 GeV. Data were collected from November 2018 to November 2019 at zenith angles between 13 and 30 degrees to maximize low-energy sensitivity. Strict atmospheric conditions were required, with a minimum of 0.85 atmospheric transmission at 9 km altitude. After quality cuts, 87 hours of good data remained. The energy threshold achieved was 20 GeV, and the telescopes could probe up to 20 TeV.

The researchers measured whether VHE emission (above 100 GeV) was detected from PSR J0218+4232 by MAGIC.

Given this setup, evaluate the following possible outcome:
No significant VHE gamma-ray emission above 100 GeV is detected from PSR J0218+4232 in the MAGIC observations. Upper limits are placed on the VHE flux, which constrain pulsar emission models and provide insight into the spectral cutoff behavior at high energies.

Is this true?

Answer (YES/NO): NO